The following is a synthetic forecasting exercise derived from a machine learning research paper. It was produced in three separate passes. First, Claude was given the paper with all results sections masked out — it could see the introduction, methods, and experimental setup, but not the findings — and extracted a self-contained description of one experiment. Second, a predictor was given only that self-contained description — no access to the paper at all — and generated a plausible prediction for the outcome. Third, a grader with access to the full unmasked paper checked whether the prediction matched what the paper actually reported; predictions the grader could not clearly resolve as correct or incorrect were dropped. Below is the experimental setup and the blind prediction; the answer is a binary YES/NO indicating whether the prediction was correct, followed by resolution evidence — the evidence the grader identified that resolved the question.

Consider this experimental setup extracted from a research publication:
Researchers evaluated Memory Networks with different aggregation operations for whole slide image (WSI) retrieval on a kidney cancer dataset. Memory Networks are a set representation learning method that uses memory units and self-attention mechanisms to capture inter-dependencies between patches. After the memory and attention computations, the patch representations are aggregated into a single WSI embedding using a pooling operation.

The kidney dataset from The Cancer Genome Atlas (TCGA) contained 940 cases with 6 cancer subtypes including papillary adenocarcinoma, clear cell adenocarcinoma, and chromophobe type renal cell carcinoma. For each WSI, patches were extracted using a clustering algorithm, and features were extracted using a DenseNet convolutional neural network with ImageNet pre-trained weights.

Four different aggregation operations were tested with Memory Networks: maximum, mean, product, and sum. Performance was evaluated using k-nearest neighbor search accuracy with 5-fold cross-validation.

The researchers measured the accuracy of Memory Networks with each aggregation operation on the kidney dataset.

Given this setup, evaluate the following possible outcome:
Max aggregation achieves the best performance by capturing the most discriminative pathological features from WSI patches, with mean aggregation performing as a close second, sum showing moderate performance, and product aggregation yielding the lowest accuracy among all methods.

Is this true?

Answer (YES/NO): NO